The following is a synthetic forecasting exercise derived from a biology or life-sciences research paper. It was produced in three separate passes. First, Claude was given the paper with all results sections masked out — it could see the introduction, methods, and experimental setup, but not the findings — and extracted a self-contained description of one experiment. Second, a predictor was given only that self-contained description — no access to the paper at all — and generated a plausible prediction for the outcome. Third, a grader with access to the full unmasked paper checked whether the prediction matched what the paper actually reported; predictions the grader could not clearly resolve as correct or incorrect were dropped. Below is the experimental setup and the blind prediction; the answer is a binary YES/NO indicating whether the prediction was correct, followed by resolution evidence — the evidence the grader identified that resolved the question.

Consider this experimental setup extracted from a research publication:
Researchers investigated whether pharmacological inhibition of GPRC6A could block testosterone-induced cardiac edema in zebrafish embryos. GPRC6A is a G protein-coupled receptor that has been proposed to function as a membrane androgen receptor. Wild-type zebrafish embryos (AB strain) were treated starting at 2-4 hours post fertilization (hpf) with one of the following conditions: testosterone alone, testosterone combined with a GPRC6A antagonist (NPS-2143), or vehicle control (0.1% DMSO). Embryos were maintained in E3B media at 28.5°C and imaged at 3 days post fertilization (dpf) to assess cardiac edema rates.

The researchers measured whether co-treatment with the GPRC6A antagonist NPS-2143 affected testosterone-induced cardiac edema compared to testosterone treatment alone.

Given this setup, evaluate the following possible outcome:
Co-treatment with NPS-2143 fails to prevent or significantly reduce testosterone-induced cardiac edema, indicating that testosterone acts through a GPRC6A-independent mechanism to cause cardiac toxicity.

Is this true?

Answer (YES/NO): NO